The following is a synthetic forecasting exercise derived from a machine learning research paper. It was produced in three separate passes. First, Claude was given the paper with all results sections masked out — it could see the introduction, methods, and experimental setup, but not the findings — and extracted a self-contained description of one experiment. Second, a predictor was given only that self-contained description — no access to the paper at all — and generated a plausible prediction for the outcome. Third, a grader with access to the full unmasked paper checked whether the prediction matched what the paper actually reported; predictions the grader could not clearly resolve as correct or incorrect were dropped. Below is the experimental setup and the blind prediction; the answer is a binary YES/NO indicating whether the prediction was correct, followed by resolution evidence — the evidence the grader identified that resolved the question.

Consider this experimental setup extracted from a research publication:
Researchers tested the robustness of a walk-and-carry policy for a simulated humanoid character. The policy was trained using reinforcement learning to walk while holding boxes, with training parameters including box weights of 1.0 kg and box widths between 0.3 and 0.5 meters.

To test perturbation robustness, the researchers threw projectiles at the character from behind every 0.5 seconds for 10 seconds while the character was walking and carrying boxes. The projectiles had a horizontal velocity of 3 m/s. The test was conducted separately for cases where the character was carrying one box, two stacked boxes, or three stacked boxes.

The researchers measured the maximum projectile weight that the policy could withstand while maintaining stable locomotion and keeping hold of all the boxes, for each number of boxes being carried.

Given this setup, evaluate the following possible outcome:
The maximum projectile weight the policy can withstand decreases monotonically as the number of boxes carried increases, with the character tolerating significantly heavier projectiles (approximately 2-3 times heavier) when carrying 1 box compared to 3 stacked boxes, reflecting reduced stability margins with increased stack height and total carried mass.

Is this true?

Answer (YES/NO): NO